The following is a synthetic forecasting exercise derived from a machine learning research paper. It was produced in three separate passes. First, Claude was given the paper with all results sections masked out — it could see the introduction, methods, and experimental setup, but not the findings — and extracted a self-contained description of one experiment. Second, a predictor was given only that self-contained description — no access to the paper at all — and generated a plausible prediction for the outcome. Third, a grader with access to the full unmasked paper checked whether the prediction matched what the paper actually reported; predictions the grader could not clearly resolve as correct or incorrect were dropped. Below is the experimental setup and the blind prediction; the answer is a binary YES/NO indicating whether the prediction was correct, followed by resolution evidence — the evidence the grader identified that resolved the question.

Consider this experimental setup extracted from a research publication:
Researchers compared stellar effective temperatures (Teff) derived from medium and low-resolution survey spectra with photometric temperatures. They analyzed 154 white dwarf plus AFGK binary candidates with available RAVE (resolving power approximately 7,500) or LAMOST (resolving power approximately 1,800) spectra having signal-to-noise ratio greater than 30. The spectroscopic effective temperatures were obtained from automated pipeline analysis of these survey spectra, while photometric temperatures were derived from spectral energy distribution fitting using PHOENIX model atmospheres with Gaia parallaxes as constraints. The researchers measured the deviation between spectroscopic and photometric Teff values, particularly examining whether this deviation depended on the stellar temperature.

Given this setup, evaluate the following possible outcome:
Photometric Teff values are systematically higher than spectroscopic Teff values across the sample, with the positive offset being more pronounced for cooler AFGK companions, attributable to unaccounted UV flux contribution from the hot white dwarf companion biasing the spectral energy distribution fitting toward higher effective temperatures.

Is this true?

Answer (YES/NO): NO